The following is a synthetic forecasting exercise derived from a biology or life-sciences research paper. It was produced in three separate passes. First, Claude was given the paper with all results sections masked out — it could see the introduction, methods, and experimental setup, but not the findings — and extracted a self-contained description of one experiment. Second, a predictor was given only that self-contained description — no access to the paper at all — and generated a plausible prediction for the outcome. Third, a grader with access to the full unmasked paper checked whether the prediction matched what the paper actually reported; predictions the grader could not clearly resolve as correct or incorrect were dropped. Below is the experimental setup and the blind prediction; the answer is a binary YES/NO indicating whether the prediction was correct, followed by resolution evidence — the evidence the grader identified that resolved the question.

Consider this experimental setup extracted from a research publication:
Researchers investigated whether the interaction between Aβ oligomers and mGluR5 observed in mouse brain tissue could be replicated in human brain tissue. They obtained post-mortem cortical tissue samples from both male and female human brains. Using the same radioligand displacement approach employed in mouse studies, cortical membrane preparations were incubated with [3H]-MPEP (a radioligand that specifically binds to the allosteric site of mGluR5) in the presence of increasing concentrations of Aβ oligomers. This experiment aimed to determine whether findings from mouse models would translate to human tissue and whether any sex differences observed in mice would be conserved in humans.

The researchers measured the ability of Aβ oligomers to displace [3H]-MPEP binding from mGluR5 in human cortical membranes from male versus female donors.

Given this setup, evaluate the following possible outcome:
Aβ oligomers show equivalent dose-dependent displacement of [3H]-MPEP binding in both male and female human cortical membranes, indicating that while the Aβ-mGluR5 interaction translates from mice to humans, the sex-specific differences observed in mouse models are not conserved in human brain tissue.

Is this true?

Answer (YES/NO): NO